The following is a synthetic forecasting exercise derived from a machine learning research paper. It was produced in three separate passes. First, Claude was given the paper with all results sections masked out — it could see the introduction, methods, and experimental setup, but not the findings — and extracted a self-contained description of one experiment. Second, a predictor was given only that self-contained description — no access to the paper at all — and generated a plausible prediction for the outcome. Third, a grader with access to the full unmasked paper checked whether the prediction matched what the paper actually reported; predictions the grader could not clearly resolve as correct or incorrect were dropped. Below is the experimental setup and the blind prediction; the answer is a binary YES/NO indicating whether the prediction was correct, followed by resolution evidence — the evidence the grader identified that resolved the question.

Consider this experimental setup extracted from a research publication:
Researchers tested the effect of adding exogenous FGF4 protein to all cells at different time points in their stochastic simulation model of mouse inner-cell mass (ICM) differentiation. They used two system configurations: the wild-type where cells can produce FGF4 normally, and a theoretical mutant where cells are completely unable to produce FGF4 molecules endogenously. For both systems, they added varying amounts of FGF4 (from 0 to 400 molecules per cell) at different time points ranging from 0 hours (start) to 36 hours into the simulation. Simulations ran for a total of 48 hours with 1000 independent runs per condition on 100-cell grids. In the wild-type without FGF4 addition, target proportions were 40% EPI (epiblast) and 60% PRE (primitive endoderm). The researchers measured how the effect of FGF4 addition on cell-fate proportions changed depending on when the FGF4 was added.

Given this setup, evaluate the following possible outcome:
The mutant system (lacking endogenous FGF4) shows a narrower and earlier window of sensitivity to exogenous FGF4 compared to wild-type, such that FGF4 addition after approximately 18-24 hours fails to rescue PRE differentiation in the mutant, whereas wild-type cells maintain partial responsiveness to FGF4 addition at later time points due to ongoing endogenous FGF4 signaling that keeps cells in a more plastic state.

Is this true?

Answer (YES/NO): YES